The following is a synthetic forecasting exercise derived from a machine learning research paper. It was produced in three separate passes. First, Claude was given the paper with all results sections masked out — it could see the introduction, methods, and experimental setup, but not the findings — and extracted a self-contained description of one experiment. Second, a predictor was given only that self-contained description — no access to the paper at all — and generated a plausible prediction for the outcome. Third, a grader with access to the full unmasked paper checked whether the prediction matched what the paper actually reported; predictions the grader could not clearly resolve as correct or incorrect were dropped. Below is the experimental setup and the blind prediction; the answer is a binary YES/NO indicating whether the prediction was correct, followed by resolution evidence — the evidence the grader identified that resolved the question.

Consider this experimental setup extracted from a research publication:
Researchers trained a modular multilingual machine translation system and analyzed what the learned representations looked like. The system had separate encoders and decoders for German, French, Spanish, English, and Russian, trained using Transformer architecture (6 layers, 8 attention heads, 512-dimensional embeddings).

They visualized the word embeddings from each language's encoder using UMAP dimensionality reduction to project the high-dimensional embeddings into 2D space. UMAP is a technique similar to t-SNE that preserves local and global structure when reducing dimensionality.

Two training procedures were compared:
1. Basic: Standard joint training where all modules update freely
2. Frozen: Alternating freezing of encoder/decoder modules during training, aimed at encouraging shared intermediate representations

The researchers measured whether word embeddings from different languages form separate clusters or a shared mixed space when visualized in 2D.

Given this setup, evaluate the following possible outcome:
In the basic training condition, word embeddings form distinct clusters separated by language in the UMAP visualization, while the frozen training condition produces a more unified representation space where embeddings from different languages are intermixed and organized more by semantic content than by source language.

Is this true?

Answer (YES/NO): NO